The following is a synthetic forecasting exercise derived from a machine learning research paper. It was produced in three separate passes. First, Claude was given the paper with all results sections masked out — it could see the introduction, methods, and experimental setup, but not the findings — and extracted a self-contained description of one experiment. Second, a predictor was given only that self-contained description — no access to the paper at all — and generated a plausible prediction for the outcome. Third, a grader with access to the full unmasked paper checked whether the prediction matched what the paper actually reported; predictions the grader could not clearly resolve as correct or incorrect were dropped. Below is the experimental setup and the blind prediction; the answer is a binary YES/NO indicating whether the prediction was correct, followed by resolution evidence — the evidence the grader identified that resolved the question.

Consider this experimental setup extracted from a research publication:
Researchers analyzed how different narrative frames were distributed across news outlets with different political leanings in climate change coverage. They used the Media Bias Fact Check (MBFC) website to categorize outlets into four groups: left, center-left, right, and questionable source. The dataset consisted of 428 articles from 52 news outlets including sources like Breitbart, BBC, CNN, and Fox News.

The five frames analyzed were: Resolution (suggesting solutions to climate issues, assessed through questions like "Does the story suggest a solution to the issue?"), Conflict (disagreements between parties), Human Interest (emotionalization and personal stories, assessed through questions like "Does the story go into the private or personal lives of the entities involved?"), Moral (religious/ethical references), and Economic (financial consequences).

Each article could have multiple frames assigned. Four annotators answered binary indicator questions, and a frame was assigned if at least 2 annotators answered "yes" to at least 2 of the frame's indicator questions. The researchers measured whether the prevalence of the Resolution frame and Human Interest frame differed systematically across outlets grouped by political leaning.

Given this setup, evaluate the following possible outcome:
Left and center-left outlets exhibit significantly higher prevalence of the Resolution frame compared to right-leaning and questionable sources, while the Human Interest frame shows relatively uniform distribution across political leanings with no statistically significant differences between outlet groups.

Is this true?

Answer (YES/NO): NO